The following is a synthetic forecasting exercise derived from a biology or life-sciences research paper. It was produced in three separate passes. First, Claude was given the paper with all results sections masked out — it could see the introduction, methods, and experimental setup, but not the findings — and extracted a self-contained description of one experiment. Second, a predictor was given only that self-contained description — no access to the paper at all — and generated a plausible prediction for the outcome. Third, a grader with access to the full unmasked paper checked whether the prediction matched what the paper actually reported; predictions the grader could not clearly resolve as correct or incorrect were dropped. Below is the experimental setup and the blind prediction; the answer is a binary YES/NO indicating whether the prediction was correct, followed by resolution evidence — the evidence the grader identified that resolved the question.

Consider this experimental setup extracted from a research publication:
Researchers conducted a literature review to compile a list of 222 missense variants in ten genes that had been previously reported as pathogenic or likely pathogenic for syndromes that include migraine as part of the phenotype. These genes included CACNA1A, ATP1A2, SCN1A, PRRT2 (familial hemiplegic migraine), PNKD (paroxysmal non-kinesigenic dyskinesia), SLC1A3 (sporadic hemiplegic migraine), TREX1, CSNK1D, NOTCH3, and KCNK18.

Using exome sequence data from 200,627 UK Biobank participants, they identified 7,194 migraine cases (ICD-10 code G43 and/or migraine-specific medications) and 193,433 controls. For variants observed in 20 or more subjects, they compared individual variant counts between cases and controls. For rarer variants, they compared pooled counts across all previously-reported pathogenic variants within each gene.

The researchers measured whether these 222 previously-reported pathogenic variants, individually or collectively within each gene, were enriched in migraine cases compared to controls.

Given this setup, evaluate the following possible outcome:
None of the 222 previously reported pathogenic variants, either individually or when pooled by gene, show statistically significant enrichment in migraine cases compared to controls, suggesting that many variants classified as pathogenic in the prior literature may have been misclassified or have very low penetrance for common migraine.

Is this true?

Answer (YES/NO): YES